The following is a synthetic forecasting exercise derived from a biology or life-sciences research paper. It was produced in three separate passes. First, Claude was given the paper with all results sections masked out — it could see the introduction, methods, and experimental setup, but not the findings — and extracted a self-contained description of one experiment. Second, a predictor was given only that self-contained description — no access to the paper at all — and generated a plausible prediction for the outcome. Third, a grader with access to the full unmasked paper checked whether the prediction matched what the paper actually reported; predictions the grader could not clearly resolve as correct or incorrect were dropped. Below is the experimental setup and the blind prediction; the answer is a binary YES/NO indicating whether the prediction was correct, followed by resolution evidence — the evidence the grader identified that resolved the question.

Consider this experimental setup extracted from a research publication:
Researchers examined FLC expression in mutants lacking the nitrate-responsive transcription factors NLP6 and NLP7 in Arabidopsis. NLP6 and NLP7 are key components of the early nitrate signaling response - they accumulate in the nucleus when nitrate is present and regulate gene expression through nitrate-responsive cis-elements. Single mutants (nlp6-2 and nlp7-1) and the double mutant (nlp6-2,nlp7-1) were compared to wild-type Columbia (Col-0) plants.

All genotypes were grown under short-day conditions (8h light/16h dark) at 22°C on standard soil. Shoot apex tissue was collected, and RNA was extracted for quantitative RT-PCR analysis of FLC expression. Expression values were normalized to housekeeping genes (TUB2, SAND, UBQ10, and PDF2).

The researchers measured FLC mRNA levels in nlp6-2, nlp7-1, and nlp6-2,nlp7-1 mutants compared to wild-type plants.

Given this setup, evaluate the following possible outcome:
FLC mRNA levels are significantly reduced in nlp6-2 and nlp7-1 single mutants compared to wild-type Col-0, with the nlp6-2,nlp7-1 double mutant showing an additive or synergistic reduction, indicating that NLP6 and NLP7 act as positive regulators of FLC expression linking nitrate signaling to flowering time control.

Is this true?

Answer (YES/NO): NO